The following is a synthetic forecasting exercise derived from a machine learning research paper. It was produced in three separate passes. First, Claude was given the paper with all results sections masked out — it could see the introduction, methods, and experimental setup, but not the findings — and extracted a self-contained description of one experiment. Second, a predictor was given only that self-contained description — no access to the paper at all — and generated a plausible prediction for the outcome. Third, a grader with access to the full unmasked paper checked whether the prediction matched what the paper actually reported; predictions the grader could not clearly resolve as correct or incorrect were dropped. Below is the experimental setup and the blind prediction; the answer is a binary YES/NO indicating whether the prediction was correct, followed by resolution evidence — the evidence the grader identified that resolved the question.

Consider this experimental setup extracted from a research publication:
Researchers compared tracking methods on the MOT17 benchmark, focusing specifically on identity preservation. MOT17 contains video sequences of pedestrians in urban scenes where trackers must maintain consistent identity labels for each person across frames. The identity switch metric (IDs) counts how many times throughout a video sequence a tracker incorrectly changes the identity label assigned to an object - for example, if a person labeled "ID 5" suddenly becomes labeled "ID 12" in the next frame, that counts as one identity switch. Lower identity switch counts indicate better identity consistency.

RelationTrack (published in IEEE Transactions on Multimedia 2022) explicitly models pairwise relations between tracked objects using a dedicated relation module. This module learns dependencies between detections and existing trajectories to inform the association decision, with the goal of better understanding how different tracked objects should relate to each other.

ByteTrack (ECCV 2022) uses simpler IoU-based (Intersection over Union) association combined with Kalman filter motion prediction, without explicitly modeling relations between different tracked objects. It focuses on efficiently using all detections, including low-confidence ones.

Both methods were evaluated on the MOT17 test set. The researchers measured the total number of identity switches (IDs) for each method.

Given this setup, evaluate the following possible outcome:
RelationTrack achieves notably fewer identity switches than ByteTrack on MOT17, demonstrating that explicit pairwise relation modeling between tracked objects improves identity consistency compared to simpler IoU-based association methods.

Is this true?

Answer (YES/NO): YES